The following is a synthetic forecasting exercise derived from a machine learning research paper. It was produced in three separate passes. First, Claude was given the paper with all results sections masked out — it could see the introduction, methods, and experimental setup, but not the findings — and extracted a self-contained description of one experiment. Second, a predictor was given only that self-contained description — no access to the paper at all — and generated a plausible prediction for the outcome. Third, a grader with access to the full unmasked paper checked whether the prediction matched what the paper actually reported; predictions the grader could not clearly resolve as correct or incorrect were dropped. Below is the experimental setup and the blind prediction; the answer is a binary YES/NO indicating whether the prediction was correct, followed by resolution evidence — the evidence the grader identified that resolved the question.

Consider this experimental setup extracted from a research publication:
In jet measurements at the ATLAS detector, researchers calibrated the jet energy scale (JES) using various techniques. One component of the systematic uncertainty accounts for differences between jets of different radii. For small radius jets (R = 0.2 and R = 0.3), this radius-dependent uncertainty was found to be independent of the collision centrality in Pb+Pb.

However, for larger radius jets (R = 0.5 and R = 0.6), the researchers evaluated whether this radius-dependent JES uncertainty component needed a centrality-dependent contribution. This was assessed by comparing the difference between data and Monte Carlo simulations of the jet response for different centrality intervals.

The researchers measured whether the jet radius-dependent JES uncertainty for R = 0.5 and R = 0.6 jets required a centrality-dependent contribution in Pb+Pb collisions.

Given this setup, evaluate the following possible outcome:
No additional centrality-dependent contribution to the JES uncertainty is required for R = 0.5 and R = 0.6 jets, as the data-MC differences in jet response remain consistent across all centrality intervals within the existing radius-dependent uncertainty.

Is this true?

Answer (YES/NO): NO